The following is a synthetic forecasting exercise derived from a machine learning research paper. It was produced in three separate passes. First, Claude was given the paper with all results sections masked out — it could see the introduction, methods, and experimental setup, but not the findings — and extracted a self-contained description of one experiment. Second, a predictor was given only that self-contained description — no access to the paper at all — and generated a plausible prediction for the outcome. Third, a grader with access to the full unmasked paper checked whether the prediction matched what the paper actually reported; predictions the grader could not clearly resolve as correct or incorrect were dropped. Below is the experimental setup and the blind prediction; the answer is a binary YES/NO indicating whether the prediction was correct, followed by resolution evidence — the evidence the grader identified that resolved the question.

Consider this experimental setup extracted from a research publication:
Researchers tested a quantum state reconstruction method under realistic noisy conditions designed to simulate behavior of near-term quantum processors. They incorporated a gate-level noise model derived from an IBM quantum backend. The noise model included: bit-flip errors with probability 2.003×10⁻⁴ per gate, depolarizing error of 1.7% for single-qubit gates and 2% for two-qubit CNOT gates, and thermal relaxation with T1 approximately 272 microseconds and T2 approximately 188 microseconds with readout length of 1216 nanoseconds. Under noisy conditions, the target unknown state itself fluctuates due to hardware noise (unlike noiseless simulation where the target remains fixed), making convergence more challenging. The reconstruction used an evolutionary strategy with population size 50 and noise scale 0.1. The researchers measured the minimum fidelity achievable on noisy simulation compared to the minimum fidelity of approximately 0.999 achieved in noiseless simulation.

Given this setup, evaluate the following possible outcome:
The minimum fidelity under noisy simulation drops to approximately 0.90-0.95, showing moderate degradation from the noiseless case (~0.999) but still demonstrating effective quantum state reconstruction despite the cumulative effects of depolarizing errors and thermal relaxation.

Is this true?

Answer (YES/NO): NO